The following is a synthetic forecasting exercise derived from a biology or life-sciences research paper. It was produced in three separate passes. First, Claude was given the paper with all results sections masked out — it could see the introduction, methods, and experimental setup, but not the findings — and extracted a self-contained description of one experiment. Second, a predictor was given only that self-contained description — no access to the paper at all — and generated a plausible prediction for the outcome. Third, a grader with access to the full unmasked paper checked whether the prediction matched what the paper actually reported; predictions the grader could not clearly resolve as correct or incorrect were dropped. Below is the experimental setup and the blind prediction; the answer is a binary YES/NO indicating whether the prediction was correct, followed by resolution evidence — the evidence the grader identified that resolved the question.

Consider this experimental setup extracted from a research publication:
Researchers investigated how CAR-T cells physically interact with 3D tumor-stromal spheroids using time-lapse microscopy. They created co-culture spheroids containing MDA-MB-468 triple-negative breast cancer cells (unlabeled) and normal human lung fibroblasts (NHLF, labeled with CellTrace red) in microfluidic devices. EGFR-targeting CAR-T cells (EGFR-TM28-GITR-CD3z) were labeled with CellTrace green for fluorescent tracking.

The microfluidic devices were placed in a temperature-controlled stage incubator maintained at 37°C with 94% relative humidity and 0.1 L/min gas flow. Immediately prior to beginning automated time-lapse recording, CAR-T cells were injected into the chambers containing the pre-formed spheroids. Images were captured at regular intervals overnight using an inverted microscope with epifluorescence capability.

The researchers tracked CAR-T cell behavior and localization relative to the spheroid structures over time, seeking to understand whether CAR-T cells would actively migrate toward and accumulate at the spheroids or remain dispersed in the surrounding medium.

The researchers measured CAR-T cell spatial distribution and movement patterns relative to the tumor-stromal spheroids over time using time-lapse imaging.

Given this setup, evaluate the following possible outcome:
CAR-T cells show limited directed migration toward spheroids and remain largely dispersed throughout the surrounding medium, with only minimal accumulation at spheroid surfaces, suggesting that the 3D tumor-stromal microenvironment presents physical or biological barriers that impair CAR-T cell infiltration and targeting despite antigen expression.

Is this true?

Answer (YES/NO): NO